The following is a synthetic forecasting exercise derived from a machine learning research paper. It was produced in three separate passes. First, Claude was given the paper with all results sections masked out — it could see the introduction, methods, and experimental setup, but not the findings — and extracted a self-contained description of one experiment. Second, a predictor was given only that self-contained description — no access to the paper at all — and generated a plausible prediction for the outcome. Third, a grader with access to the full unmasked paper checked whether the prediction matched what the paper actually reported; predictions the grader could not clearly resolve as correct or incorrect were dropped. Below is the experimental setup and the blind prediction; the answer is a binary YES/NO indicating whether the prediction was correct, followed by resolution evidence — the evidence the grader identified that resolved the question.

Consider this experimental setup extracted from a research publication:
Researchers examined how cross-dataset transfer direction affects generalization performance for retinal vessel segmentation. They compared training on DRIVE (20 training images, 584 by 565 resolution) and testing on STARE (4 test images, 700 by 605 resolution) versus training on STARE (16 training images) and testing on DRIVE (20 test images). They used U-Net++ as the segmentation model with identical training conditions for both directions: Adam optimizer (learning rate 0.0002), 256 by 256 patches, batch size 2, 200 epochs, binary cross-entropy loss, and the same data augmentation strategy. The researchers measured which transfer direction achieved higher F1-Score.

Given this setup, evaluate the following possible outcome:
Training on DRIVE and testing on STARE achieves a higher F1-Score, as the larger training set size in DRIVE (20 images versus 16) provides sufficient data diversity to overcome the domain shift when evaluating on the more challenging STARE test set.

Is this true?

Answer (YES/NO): YES